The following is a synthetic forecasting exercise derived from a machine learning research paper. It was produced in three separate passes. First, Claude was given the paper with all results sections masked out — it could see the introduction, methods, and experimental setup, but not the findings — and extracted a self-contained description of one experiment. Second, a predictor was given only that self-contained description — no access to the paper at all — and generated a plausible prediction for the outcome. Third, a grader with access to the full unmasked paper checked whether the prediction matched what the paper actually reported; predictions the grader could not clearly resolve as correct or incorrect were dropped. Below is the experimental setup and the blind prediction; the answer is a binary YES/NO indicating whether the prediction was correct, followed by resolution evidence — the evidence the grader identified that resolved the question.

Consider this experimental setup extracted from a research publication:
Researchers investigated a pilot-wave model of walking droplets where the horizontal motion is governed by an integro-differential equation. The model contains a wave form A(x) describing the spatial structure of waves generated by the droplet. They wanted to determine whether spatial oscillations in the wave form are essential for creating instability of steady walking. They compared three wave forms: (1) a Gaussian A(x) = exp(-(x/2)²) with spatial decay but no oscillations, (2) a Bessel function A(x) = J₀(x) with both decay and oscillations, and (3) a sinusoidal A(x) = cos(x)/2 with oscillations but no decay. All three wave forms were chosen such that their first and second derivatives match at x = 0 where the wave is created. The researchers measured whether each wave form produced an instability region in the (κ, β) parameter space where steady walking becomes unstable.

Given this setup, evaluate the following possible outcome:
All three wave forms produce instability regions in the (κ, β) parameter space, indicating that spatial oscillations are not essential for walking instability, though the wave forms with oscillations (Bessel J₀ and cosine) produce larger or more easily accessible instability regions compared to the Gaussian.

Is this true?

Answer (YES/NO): NO